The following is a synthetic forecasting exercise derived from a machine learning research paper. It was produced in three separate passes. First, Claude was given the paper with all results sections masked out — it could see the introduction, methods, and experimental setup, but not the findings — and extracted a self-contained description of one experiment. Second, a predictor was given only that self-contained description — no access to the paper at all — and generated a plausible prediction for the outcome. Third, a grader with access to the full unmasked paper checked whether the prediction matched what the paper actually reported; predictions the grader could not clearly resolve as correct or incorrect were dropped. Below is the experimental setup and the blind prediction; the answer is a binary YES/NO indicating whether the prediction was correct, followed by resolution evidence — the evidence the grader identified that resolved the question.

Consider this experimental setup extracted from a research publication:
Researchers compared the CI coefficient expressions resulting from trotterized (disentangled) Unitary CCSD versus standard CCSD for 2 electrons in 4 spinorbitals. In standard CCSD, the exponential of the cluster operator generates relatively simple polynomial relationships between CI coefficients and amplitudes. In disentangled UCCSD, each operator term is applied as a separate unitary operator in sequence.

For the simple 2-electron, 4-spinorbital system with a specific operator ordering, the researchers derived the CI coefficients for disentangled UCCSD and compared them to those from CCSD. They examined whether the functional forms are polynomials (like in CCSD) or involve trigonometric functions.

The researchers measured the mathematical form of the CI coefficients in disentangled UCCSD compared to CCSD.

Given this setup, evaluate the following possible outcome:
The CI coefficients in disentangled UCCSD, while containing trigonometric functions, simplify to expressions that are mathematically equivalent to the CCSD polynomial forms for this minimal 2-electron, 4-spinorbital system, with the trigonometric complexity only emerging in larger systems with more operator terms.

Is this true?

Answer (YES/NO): NO